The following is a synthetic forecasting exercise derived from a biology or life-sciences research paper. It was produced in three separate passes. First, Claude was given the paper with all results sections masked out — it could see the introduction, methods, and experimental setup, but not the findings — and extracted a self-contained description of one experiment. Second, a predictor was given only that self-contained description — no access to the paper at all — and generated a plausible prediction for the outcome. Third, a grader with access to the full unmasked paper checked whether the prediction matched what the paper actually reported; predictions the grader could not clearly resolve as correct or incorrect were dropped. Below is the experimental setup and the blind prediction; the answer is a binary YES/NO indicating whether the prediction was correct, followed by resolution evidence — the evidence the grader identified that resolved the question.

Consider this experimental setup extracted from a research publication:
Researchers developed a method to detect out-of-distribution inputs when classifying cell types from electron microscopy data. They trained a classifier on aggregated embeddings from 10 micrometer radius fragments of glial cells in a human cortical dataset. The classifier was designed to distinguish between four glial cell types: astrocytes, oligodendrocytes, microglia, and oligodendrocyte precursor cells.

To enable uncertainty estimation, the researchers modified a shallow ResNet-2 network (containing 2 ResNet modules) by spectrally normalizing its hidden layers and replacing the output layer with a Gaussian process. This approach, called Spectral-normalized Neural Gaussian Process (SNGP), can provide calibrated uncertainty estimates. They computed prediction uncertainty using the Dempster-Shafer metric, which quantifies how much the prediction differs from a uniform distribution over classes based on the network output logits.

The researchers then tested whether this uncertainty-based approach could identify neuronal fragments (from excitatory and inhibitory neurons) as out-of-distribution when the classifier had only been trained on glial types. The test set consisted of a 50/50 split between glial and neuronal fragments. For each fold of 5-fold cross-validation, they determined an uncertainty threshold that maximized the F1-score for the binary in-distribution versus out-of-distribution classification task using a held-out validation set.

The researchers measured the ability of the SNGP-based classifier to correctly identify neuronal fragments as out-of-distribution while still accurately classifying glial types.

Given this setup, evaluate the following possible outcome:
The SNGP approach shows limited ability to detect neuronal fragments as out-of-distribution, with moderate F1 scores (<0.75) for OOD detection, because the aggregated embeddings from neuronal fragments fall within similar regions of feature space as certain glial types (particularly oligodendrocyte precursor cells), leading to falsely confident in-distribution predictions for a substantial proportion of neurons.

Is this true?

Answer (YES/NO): NO